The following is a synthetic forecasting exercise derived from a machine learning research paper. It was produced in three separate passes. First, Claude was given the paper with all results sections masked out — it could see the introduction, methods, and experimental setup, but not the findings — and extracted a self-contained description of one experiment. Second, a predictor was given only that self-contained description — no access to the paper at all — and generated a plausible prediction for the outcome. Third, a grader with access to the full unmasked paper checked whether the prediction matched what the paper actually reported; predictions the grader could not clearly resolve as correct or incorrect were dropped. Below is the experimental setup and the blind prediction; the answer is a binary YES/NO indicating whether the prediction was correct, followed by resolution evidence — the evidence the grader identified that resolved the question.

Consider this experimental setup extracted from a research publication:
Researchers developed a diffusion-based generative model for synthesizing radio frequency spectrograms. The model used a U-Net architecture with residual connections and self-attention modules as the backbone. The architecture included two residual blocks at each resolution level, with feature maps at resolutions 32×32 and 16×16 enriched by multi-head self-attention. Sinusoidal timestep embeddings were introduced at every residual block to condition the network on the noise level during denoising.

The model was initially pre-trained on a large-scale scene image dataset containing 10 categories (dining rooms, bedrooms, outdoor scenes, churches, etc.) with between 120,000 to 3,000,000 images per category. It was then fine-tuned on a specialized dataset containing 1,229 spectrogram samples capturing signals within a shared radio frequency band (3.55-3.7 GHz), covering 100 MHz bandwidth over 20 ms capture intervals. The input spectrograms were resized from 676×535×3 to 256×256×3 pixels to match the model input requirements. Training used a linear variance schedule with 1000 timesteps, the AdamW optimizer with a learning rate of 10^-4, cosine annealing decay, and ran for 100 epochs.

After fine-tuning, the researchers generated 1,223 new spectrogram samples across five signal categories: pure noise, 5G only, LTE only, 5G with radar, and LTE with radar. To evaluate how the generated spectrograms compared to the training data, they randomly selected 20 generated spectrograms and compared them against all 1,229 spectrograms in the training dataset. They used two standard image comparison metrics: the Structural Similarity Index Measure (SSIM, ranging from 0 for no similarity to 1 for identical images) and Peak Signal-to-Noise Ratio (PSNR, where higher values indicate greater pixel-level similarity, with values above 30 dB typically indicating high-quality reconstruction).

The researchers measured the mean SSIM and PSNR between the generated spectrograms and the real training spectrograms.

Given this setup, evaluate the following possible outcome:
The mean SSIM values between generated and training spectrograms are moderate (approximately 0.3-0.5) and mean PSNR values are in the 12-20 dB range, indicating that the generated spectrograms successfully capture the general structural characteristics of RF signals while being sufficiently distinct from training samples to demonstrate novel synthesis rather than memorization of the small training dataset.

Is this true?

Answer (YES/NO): NO